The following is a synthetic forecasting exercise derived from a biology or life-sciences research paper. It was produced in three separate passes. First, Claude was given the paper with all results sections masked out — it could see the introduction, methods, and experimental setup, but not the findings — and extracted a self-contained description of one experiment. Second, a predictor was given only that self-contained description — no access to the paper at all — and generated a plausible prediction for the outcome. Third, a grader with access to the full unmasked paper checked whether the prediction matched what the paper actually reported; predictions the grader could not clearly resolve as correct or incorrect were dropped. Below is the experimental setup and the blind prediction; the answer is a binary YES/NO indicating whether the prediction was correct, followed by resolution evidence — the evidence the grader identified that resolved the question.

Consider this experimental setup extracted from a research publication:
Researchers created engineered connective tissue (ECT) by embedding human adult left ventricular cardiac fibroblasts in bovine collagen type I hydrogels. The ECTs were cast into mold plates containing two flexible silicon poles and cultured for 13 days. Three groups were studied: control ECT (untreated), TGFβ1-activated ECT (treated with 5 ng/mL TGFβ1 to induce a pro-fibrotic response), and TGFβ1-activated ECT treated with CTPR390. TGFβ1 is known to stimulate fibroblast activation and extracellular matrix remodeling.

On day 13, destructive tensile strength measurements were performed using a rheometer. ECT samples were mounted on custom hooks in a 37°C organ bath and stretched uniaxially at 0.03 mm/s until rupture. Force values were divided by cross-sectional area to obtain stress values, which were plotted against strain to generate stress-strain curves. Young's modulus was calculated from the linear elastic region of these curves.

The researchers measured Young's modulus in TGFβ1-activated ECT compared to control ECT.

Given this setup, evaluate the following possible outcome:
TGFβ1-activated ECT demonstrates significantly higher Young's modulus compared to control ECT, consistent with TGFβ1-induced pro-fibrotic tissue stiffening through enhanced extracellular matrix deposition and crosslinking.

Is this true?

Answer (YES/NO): YES